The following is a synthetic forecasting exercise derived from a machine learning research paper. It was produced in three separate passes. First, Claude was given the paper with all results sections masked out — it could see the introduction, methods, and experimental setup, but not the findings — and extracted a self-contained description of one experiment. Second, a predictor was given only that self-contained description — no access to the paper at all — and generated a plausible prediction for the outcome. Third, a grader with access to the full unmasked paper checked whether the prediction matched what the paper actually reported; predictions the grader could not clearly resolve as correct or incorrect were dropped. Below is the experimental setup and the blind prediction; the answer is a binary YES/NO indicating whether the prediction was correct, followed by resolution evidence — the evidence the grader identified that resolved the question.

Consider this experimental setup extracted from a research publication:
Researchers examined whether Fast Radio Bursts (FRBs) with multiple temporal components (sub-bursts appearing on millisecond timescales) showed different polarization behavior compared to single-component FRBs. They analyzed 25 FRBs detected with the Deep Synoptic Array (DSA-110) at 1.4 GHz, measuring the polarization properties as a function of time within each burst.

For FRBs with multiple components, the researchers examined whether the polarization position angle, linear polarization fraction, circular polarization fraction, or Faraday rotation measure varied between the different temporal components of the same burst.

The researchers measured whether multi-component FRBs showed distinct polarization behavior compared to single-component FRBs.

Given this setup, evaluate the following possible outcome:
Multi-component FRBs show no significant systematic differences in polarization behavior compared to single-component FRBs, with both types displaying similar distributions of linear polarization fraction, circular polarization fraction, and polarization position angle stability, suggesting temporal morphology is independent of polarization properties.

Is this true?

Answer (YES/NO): NO